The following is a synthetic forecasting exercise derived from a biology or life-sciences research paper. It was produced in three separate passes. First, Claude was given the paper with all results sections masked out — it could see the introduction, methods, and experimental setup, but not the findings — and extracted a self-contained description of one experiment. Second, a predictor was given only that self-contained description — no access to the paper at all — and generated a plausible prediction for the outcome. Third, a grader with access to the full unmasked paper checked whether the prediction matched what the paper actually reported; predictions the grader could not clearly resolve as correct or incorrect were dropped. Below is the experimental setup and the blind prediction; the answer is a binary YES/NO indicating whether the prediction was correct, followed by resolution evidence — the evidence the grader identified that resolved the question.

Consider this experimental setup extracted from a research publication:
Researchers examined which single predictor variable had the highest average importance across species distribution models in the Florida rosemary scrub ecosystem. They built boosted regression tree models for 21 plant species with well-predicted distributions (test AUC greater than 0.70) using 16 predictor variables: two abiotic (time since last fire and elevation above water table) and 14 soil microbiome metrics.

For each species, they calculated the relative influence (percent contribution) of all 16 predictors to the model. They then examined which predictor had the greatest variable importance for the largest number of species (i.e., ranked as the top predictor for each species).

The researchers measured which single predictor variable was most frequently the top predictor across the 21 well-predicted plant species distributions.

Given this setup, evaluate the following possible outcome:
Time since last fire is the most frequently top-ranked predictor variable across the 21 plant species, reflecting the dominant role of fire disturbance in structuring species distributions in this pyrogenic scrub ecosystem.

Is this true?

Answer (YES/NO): YES